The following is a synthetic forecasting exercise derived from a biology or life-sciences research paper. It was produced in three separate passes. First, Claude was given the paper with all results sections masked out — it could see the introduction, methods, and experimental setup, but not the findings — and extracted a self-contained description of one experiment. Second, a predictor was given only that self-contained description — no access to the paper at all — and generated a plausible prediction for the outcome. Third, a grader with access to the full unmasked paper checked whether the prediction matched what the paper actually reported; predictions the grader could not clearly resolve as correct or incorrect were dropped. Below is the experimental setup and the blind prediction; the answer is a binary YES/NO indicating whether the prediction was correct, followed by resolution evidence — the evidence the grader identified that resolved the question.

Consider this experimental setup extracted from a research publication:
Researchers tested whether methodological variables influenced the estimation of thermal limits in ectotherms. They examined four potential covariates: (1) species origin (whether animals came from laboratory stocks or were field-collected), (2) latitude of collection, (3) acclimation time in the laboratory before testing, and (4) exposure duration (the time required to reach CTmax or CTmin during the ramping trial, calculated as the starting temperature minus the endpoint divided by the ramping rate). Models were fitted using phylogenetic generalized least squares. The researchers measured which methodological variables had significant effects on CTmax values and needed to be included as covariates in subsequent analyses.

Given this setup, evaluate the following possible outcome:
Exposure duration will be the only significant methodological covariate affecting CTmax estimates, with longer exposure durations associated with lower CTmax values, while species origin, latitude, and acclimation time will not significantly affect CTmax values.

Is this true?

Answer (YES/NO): NO